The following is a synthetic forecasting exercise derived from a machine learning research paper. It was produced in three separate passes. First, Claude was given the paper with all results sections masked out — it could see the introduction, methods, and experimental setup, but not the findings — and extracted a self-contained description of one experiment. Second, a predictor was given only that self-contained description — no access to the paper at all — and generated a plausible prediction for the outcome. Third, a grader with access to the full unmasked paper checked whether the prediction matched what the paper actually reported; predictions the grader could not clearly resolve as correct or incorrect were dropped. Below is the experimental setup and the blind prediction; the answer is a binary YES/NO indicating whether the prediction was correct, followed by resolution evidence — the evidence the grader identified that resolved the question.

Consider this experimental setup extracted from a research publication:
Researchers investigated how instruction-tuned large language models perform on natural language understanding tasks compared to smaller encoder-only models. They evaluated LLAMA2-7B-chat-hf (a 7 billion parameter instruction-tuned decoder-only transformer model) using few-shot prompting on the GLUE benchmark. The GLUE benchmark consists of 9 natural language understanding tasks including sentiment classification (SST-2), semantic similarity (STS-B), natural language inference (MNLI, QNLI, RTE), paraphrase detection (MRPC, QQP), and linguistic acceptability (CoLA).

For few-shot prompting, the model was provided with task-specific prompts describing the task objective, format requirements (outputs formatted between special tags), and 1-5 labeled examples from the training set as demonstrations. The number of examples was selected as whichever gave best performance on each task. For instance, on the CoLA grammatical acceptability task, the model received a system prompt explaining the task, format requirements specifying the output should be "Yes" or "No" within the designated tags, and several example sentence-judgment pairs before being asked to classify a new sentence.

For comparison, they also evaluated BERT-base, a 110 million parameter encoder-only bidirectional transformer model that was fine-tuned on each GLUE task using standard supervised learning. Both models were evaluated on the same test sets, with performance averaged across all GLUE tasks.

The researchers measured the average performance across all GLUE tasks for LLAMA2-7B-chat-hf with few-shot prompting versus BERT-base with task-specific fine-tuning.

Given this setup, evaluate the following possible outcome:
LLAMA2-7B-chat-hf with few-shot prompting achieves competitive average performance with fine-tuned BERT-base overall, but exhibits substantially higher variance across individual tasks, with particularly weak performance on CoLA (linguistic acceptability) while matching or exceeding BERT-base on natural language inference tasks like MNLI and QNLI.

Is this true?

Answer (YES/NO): NO